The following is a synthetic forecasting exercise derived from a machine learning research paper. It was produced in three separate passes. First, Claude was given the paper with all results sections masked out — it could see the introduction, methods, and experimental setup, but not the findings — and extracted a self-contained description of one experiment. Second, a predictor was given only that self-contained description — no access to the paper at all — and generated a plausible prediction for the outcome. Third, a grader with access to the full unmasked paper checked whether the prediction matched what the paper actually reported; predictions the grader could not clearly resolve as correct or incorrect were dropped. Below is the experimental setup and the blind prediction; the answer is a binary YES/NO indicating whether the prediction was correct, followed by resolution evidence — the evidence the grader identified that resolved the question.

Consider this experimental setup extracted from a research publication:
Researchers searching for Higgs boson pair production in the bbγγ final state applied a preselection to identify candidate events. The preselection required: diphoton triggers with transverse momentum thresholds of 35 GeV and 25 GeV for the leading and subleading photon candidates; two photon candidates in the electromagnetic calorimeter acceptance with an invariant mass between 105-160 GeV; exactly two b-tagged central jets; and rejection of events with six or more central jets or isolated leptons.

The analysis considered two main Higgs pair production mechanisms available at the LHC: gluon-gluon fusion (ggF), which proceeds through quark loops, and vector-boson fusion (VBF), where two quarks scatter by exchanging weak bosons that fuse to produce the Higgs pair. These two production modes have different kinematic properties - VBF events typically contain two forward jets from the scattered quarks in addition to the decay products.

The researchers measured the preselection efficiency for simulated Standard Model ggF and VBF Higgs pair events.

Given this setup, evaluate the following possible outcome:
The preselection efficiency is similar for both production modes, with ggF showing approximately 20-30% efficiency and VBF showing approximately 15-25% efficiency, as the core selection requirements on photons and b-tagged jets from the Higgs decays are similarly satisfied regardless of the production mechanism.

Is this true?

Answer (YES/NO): NO